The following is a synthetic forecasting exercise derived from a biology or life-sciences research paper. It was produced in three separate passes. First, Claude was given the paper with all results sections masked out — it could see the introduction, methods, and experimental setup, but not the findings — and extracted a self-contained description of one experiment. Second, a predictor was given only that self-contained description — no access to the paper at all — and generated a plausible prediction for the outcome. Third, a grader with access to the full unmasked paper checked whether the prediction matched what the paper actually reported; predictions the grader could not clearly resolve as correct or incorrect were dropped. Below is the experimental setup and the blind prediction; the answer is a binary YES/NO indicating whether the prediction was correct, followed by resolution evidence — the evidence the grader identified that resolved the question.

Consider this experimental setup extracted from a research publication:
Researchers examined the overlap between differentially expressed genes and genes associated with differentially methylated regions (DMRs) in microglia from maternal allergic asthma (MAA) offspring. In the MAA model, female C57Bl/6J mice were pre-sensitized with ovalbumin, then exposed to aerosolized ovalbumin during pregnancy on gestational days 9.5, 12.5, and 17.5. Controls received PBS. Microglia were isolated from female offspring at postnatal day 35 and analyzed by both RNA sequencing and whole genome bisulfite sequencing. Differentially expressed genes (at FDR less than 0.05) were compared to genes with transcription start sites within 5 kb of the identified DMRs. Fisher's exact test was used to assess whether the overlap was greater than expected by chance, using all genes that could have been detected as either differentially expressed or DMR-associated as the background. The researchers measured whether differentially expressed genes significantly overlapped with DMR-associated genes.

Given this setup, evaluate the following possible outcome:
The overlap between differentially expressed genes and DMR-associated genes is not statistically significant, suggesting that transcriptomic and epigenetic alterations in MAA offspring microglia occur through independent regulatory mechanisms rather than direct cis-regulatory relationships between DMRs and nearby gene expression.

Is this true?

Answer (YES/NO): YES